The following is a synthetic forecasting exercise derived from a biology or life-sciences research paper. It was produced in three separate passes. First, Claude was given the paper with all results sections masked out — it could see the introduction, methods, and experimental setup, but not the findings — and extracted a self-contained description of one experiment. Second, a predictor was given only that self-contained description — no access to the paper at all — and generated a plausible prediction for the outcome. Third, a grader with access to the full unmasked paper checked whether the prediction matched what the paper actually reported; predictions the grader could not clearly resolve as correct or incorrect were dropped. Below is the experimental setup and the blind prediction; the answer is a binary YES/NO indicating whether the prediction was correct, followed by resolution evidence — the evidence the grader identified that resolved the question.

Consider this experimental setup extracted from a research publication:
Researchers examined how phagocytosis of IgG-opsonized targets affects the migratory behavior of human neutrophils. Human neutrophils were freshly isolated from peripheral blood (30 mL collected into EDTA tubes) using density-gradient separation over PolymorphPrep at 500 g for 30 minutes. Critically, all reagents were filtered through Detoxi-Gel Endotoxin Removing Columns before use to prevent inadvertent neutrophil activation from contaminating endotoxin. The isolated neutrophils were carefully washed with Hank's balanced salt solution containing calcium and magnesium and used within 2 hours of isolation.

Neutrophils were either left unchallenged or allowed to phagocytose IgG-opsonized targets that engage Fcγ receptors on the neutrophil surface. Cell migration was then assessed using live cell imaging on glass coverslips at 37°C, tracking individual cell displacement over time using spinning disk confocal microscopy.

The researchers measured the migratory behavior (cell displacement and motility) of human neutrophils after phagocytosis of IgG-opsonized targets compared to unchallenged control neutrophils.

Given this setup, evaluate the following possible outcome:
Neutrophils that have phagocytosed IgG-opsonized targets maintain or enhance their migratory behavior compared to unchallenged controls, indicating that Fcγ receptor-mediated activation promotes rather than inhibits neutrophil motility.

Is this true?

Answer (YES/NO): NO